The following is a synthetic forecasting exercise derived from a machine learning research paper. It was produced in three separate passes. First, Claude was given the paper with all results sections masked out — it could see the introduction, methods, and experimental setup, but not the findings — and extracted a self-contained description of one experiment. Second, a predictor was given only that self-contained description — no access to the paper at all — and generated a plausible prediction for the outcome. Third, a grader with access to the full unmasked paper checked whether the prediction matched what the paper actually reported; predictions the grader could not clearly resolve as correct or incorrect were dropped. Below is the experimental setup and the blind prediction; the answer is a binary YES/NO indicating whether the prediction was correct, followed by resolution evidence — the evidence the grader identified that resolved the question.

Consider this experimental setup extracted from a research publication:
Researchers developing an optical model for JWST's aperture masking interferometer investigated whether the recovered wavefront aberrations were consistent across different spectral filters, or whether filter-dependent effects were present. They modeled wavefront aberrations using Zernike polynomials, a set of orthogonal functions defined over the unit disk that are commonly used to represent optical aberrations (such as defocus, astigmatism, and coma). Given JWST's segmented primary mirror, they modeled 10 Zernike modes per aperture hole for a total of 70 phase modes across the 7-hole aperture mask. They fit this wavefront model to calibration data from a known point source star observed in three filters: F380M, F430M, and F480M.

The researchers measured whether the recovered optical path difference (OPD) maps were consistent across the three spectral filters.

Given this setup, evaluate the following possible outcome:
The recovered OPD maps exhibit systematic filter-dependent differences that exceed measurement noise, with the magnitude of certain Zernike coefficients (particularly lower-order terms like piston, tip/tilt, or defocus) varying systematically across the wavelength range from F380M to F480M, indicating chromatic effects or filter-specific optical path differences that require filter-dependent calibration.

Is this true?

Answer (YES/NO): NO